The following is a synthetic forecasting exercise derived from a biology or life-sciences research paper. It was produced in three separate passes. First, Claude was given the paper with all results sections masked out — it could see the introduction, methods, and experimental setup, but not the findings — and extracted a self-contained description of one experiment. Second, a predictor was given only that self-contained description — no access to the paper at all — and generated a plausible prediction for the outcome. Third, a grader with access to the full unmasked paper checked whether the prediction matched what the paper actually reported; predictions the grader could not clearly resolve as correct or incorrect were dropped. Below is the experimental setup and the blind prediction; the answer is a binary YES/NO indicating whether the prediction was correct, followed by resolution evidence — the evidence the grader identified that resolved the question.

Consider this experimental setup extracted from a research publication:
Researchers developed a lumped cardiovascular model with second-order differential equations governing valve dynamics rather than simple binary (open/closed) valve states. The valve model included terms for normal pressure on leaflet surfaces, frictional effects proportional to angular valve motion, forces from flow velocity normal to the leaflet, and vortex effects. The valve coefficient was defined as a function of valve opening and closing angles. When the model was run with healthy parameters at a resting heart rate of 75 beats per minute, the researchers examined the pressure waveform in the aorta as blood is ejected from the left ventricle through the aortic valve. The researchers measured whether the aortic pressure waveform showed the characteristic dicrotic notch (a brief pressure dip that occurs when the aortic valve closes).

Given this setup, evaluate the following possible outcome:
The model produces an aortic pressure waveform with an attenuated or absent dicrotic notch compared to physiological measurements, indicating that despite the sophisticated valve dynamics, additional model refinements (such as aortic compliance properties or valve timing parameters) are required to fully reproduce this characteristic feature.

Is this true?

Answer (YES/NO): NO